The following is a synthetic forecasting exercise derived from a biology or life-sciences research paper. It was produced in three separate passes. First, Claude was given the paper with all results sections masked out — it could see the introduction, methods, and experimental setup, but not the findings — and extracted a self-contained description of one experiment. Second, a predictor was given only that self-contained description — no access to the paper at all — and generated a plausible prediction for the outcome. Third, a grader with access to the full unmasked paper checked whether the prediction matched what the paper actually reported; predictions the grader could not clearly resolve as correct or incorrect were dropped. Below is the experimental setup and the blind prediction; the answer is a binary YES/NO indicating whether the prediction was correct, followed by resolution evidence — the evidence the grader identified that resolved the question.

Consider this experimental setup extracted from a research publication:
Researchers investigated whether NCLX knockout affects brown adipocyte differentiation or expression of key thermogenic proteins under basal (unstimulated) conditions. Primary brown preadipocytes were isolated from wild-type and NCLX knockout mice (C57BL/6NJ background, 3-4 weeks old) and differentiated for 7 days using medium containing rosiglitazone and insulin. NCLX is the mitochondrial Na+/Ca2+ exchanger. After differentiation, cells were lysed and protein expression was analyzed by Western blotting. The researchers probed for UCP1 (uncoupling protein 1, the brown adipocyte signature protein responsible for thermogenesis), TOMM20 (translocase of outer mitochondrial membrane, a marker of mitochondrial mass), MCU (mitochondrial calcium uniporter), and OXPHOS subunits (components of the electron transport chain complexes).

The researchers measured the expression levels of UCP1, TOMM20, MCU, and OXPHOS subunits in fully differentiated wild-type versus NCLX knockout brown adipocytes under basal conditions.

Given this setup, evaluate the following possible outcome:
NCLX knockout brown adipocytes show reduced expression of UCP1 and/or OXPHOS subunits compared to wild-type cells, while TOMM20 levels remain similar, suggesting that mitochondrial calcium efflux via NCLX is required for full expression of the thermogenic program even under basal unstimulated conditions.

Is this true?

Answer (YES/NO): NO